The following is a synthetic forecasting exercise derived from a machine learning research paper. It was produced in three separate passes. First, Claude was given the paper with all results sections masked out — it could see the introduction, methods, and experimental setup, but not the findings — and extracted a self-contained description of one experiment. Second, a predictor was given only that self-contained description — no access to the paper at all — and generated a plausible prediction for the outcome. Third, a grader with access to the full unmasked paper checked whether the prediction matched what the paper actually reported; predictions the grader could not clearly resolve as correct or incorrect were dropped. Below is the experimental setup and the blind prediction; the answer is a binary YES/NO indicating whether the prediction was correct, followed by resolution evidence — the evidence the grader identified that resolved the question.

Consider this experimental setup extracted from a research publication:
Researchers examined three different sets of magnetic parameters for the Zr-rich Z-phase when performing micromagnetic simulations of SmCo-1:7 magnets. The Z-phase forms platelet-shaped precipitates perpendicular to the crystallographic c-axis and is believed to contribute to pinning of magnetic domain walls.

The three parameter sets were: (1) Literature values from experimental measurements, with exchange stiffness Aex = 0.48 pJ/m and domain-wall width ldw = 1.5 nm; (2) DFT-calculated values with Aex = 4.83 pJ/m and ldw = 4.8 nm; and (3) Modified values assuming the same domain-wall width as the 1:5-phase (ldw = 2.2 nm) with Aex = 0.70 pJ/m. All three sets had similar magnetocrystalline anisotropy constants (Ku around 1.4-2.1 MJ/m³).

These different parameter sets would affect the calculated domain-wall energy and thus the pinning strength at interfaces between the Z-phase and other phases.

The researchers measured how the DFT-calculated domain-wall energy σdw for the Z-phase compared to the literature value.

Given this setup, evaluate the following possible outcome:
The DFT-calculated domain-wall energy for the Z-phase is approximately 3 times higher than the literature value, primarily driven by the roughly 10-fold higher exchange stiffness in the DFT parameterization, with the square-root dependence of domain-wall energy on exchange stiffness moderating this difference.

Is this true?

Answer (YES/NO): YES